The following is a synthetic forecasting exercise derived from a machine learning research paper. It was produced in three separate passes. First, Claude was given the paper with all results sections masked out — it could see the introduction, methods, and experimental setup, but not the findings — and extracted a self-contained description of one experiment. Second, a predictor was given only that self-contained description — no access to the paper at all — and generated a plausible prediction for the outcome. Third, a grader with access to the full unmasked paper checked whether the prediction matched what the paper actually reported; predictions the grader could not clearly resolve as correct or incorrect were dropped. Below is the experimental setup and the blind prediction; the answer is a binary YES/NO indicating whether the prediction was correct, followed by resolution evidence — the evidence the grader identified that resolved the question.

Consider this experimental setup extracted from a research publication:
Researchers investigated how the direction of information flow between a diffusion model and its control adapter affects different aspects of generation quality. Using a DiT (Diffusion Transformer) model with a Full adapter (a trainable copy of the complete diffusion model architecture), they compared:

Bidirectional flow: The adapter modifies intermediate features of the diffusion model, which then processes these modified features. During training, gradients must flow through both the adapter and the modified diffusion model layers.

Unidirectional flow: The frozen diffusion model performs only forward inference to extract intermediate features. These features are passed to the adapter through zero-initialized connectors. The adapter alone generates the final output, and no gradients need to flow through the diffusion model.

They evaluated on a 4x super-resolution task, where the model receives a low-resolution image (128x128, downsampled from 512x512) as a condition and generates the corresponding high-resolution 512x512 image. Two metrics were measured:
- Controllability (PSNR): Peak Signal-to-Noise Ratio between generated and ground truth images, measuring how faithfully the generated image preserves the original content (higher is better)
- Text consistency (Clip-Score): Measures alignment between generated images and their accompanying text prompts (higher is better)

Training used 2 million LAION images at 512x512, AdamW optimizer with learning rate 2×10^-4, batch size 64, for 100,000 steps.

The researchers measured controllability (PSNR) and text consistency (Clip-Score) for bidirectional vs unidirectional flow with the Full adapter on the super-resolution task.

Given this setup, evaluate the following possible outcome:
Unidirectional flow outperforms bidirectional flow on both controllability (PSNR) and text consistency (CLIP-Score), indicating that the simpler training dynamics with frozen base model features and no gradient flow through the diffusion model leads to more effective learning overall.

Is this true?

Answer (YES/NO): NO